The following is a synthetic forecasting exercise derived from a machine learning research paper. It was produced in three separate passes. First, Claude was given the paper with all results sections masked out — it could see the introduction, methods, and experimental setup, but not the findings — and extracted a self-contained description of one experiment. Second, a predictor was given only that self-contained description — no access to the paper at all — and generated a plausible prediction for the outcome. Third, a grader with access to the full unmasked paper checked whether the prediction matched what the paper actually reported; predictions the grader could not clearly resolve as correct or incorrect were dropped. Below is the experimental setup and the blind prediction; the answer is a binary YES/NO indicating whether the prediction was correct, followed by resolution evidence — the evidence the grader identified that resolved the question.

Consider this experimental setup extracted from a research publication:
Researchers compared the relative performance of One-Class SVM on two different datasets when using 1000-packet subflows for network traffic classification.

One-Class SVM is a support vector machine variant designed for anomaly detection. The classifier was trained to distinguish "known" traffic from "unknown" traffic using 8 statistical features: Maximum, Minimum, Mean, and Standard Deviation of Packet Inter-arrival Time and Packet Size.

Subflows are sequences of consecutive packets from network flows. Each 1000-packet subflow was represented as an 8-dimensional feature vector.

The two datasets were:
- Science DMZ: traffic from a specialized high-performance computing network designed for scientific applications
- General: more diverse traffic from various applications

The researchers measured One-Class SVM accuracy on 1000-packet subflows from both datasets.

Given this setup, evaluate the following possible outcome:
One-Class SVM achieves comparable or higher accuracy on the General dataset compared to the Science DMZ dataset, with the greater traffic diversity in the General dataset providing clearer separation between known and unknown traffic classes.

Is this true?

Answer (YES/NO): NO